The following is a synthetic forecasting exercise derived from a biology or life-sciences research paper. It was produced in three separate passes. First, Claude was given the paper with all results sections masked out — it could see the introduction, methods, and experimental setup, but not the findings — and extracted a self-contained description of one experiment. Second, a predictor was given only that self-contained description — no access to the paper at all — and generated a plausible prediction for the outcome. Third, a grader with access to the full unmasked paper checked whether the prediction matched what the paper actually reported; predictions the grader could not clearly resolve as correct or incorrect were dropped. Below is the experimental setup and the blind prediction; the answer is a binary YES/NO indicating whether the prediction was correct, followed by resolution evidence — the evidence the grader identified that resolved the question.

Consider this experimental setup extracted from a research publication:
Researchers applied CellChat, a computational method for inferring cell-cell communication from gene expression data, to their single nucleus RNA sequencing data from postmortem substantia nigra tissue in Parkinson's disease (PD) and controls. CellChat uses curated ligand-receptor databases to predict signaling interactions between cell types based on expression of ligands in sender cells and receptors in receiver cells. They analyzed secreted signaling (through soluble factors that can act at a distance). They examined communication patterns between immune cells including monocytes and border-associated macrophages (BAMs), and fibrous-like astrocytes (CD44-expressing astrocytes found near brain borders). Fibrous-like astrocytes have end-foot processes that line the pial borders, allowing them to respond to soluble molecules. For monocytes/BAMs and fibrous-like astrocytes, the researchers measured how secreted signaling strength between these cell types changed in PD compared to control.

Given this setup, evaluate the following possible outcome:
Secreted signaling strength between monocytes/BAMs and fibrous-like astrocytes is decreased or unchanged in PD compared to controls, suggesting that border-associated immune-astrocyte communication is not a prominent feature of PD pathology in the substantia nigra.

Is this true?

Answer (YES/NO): NO